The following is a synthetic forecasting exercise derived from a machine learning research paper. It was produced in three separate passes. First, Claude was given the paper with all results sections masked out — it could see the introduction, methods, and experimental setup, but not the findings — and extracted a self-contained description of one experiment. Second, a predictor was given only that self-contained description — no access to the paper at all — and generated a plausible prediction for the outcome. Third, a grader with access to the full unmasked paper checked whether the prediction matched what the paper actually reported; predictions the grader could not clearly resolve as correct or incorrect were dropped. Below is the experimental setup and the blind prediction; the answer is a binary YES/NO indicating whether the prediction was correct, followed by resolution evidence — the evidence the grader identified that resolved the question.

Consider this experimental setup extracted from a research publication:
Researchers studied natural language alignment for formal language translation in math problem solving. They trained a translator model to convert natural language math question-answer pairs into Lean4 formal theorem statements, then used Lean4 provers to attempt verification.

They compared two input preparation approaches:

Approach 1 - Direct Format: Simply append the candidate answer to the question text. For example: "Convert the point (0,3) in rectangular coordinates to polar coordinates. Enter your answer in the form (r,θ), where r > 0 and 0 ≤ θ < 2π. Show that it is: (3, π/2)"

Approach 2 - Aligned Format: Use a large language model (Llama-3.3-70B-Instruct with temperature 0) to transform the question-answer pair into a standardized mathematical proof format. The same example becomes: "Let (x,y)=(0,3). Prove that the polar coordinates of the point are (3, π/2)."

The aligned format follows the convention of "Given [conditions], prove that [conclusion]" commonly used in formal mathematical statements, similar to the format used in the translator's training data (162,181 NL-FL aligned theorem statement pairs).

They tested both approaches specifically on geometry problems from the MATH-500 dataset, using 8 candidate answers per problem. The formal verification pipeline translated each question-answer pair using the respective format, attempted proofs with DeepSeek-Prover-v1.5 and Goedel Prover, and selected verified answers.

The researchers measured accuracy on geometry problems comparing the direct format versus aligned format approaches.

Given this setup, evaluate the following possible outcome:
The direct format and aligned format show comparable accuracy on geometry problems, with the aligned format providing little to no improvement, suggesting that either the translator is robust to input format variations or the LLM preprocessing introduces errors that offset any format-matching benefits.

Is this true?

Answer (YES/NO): NO